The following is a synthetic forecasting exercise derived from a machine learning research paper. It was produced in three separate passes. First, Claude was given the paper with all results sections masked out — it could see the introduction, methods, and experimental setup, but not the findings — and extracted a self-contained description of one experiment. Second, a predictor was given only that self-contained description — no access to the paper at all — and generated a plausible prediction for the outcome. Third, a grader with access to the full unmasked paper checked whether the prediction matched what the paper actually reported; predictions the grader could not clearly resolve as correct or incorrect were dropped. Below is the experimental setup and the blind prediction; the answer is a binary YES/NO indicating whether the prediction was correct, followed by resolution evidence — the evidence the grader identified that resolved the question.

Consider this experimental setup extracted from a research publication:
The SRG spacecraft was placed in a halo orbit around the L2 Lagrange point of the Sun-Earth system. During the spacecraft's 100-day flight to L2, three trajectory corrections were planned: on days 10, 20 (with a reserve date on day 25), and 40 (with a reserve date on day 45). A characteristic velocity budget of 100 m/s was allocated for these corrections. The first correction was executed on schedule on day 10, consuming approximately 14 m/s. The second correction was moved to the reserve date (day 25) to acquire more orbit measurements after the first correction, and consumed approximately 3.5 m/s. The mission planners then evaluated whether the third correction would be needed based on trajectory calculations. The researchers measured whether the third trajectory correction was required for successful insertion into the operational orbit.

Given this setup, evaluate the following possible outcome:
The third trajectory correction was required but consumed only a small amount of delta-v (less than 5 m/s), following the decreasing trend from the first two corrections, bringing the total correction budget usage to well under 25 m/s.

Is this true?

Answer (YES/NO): NO